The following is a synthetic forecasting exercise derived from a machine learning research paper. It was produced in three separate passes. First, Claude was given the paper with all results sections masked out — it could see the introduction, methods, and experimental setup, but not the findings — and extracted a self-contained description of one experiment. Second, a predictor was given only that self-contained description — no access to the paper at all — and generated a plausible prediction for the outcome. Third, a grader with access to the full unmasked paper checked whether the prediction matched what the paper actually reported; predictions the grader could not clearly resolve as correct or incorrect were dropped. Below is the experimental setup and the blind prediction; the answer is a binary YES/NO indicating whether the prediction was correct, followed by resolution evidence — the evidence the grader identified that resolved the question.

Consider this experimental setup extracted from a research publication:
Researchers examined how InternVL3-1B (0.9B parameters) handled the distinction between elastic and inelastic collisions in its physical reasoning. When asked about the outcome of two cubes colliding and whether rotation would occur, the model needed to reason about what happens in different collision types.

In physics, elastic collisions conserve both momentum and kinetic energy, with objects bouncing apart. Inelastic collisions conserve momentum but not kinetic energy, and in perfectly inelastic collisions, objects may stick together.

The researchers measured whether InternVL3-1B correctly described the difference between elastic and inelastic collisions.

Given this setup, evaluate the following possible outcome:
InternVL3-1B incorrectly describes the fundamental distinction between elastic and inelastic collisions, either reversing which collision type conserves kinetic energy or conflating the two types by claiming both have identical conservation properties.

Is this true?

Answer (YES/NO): YES